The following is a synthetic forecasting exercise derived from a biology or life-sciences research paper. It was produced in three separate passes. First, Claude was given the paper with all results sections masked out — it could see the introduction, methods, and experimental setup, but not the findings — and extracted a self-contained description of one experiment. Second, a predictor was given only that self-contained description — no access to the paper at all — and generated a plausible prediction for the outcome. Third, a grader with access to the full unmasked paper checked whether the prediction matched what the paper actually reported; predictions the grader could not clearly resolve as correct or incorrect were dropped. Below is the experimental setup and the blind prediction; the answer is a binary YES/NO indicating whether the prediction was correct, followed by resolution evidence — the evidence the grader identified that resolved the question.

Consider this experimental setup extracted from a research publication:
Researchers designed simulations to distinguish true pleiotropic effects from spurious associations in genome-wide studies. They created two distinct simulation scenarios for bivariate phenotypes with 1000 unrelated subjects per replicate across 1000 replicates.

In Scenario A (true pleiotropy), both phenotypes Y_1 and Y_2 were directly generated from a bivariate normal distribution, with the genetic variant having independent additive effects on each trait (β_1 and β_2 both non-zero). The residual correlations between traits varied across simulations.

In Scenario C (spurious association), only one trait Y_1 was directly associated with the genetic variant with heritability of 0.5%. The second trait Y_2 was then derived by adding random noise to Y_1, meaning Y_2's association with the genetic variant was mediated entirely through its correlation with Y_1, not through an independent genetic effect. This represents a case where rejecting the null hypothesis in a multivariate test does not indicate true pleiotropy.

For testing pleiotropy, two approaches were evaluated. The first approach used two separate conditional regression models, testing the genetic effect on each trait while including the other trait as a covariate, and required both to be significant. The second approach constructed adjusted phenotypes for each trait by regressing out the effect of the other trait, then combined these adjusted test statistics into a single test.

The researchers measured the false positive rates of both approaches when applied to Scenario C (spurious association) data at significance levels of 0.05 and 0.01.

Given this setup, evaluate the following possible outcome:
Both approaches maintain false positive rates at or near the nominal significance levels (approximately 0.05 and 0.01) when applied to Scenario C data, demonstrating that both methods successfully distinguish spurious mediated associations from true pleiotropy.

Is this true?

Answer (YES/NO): NO